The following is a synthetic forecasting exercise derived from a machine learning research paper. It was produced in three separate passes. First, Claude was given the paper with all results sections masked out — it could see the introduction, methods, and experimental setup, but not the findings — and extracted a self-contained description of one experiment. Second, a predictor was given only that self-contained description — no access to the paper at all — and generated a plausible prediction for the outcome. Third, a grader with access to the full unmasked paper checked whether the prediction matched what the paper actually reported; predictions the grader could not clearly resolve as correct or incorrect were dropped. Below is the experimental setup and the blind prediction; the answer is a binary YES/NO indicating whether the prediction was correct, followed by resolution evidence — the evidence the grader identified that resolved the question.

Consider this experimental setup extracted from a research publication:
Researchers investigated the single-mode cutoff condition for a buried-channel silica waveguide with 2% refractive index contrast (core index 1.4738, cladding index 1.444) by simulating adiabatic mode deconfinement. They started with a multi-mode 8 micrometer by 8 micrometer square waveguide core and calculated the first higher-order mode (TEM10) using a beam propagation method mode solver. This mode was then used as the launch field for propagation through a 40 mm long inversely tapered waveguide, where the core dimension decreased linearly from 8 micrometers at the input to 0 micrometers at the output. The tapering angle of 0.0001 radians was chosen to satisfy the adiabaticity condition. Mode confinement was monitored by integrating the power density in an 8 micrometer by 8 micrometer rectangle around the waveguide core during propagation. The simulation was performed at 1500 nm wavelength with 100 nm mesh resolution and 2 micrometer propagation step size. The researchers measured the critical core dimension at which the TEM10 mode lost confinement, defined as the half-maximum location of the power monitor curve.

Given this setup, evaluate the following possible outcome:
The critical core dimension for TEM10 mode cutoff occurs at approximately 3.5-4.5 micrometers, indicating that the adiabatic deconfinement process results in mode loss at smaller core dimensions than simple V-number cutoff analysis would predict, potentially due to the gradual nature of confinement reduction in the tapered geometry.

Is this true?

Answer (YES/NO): NO